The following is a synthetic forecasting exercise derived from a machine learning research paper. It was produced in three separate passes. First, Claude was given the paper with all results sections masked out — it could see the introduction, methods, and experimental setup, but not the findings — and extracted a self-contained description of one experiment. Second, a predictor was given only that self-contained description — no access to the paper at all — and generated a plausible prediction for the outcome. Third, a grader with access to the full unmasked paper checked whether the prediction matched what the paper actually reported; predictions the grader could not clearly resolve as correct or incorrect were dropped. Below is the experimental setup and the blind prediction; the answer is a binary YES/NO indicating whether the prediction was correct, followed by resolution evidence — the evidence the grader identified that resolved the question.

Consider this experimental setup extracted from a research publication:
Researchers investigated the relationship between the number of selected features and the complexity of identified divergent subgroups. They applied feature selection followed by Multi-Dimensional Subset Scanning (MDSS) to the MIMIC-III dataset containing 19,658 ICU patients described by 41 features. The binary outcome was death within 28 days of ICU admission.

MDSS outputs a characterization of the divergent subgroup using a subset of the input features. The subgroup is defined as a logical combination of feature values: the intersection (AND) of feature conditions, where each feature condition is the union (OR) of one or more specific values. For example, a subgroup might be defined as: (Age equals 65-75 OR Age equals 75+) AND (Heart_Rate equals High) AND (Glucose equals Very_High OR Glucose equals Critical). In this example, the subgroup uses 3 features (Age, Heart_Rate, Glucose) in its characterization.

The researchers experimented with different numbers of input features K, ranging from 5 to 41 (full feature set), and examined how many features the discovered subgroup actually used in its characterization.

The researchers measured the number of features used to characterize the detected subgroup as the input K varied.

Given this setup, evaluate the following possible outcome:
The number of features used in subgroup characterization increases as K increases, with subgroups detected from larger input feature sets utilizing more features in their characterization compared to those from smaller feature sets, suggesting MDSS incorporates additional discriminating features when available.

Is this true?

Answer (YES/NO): YES